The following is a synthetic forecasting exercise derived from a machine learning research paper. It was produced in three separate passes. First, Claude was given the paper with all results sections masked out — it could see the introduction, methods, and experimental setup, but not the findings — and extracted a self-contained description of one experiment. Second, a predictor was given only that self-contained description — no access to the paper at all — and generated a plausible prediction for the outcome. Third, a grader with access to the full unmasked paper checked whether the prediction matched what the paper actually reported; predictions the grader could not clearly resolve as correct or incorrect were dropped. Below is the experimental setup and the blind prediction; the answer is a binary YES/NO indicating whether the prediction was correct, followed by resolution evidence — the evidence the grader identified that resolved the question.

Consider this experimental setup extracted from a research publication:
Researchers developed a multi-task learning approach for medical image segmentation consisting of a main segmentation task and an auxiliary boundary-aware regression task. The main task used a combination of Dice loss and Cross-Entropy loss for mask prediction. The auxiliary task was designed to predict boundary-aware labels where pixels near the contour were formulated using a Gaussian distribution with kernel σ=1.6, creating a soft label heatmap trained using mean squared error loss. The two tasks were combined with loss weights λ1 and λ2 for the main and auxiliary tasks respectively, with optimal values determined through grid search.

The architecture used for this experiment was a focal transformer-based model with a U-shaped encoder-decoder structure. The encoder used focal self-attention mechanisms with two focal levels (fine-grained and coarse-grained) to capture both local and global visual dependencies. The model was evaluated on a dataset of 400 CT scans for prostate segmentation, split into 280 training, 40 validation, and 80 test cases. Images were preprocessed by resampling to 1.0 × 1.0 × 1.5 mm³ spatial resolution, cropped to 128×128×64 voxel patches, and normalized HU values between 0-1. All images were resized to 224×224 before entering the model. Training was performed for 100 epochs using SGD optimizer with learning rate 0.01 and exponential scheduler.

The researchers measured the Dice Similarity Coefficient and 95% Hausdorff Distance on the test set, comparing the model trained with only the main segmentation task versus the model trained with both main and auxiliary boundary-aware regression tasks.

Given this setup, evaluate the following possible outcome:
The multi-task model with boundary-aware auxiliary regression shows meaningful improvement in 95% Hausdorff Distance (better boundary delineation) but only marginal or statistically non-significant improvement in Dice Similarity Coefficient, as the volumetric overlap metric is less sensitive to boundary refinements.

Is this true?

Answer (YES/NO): NO